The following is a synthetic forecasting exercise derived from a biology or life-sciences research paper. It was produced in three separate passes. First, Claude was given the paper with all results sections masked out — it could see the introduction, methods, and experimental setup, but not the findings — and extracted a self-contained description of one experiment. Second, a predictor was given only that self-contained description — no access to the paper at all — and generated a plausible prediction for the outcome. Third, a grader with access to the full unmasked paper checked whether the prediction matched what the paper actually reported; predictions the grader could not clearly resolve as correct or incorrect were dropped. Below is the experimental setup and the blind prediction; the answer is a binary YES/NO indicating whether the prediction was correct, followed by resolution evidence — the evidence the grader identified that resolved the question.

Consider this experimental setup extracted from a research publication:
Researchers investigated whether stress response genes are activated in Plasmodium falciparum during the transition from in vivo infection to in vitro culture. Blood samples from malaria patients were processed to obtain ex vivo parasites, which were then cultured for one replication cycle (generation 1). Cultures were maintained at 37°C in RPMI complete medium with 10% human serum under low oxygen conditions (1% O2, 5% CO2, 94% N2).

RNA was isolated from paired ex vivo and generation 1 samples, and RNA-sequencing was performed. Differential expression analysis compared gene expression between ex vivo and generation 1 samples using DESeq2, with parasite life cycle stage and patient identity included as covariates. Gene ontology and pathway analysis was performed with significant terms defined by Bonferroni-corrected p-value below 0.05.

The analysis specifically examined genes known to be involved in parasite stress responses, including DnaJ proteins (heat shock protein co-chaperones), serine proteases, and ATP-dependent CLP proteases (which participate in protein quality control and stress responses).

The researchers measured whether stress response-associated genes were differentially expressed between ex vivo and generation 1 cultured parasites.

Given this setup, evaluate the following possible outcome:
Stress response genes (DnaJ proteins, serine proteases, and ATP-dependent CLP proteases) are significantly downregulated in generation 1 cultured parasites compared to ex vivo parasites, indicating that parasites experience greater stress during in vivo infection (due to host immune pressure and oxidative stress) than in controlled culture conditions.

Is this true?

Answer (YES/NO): NO